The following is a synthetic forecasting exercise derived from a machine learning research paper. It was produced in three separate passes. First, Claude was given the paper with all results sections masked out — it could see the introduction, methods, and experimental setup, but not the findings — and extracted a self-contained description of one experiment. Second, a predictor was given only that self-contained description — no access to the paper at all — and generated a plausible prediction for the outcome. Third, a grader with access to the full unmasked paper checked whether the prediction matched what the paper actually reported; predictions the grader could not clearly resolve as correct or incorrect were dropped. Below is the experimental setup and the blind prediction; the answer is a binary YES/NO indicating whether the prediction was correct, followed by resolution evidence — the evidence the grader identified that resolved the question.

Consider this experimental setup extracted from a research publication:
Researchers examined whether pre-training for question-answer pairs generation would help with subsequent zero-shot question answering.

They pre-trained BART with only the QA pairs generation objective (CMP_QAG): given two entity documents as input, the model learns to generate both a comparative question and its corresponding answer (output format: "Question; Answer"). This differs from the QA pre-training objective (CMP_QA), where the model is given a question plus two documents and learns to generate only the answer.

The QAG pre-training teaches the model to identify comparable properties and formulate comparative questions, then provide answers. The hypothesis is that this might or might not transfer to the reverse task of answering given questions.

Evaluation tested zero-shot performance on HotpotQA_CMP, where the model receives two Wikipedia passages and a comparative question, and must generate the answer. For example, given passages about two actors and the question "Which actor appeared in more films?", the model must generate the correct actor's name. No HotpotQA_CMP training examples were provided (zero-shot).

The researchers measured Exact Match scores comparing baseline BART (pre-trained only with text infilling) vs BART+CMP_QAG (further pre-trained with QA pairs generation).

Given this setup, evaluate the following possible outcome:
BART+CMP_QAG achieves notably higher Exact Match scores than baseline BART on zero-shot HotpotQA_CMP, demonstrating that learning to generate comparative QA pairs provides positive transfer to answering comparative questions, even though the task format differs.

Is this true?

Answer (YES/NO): NO